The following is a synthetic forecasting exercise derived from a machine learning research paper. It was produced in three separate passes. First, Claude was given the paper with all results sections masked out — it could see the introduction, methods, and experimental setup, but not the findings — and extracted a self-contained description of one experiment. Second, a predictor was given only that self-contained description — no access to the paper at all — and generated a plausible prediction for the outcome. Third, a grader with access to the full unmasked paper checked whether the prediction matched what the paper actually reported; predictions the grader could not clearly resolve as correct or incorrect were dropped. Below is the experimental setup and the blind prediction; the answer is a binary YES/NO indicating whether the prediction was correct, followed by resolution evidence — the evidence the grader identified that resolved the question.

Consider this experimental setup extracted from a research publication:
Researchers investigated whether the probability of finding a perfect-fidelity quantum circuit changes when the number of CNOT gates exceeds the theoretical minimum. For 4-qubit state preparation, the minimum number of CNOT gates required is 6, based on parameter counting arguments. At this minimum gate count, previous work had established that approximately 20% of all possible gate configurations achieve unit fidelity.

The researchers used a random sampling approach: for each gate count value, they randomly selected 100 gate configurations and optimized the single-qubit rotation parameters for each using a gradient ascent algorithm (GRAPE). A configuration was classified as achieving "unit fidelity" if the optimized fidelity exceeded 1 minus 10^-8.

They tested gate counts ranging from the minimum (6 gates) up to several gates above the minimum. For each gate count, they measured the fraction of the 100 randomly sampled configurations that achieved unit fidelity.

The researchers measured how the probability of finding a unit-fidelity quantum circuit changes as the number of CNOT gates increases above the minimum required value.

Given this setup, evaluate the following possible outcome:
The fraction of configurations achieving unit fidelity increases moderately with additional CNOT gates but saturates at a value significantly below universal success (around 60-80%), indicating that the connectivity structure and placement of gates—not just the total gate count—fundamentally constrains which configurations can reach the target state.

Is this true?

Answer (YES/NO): NO